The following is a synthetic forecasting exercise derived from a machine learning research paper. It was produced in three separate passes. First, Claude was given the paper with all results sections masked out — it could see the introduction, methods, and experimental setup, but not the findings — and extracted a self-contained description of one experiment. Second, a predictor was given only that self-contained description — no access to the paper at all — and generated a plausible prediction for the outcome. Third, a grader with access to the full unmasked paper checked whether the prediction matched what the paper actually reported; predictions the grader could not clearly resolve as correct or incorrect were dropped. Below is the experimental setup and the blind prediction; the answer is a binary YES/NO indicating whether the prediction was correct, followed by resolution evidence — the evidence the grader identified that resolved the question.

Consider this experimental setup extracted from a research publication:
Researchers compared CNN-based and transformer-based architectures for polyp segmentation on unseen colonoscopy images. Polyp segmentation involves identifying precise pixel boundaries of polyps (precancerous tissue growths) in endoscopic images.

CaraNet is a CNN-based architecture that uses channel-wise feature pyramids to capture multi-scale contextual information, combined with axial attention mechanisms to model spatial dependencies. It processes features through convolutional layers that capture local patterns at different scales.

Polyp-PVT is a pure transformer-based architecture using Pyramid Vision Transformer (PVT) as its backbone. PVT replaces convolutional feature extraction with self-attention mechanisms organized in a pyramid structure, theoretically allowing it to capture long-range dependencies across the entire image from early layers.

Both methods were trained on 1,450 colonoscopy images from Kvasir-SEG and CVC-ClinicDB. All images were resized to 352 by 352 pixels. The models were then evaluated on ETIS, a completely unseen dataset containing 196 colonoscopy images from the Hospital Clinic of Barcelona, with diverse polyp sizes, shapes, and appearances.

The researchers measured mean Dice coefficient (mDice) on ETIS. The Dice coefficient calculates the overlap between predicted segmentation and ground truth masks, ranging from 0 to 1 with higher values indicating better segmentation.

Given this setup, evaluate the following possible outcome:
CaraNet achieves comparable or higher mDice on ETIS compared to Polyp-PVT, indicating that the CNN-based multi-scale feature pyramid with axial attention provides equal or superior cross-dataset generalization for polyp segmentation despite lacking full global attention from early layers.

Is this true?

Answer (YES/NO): NO